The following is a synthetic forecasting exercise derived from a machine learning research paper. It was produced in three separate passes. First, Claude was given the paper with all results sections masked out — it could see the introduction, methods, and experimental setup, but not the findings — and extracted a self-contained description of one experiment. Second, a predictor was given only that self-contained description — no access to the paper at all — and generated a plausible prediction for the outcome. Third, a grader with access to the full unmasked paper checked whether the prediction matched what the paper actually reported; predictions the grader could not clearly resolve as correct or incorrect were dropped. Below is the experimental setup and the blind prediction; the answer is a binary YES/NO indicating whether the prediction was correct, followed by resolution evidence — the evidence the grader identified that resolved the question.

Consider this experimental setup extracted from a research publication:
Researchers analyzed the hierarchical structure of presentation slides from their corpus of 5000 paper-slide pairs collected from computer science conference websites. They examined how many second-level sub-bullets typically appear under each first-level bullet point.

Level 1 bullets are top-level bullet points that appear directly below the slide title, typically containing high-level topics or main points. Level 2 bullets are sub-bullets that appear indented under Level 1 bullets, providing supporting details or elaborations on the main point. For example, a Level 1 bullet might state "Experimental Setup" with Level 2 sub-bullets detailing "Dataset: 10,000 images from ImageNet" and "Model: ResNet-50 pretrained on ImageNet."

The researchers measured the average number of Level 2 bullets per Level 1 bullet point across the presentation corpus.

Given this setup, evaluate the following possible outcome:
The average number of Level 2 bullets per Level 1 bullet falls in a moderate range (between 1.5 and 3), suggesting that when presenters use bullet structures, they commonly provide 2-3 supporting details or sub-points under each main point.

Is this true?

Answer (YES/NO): YES